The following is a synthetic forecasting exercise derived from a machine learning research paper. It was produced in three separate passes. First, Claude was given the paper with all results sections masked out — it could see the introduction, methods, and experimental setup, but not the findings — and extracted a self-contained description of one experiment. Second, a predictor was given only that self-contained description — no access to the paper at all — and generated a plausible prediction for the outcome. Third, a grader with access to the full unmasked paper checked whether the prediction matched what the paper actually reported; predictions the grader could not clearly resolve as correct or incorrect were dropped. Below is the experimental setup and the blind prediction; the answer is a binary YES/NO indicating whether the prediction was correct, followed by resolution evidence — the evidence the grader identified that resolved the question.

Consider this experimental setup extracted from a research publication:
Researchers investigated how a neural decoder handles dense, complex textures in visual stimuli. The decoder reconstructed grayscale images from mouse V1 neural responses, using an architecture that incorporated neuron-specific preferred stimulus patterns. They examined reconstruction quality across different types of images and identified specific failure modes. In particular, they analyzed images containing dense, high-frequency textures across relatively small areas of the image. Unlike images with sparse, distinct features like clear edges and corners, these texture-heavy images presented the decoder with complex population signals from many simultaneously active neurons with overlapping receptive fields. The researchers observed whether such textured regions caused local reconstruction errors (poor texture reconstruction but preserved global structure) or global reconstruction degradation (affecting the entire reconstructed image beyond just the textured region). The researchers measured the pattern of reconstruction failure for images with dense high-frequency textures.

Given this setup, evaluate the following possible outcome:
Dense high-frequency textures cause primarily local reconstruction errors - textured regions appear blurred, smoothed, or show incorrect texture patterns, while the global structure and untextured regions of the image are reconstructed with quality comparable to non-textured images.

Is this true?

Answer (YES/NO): NO